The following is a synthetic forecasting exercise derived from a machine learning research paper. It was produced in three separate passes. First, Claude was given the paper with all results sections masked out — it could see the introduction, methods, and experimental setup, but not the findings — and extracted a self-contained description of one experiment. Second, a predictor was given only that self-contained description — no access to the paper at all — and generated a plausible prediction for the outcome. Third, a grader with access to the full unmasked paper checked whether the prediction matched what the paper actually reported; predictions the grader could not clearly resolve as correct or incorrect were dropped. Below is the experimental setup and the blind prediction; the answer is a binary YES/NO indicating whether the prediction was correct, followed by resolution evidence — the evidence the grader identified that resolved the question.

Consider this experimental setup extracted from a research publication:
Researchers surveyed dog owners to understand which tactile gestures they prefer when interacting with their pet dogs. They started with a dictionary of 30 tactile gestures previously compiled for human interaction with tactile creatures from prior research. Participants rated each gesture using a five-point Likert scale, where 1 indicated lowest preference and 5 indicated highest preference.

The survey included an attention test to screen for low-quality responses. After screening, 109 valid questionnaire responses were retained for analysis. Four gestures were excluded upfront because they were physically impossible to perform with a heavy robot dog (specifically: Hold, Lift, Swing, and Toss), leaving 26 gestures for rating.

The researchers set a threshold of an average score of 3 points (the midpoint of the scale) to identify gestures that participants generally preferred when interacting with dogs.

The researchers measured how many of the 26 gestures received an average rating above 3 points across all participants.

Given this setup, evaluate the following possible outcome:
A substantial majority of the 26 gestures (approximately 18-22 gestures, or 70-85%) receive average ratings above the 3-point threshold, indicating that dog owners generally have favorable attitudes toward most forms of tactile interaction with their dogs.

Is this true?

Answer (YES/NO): NO